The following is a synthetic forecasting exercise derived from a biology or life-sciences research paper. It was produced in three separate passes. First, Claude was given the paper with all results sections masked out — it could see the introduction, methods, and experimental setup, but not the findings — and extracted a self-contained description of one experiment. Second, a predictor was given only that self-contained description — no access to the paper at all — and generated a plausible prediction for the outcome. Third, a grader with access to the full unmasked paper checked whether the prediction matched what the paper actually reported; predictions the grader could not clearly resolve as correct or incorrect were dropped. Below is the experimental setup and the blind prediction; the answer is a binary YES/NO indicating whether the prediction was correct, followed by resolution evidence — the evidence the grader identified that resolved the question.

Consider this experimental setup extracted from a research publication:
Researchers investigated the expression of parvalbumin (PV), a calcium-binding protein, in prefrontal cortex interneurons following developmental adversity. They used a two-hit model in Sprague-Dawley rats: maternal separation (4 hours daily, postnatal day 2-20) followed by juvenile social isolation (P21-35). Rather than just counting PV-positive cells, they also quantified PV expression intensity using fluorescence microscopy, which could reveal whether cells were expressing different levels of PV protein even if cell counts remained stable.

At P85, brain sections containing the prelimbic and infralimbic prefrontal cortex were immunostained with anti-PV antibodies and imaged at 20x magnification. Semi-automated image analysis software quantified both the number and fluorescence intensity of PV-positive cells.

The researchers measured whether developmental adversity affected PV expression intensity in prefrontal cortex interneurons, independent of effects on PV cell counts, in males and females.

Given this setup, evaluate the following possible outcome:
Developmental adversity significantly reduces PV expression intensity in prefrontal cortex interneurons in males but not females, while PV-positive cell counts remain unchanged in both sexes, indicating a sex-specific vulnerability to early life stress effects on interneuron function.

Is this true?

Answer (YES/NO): NO